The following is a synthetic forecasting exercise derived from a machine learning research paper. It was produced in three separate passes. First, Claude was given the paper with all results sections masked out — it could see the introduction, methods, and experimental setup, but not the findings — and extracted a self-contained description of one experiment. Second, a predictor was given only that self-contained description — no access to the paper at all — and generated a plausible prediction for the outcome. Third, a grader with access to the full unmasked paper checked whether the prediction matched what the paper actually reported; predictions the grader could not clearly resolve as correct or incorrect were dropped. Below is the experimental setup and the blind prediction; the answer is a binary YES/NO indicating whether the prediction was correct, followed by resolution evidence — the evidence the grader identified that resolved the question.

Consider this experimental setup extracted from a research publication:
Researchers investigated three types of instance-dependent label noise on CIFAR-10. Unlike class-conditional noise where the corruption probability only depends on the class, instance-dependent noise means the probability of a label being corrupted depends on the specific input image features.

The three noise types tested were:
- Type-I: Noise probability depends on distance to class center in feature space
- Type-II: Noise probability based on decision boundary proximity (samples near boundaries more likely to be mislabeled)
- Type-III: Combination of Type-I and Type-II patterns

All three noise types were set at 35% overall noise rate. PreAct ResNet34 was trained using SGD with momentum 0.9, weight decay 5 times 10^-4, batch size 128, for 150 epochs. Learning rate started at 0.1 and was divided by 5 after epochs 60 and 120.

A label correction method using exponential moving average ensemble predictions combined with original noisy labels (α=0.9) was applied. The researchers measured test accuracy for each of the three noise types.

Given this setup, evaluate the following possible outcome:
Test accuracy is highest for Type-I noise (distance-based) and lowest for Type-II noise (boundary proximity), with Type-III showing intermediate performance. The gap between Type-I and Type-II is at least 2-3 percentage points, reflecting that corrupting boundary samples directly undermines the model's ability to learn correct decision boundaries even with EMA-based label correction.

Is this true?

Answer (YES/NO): NO